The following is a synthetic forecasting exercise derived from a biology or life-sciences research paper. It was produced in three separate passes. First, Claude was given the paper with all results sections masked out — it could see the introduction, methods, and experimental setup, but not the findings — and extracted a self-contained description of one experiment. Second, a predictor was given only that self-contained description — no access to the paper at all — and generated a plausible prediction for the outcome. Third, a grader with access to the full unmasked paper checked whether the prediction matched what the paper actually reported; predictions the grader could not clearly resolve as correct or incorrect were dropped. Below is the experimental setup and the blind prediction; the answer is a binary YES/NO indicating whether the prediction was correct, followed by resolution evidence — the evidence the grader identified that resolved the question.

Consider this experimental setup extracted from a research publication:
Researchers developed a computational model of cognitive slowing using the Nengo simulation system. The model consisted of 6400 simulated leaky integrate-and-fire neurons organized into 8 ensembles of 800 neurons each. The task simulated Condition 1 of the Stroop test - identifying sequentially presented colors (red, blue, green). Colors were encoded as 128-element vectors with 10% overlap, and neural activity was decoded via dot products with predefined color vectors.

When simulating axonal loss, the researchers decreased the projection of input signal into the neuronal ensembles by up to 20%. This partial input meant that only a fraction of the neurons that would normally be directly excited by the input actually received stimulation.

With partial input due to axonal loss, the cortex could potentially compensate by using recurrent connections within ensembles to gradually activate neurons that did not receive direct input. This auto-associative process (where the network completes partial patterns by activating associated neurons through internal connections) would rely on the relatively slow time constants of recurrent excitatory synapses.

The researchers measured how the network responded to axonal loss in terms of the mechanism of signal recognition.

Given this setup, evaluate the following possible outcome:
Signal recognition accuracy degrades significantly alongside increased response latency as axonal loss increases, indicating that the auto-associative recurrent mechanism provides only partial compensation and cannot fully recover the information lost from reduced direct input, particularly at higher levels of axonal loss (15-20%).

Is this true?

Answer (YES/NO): NO